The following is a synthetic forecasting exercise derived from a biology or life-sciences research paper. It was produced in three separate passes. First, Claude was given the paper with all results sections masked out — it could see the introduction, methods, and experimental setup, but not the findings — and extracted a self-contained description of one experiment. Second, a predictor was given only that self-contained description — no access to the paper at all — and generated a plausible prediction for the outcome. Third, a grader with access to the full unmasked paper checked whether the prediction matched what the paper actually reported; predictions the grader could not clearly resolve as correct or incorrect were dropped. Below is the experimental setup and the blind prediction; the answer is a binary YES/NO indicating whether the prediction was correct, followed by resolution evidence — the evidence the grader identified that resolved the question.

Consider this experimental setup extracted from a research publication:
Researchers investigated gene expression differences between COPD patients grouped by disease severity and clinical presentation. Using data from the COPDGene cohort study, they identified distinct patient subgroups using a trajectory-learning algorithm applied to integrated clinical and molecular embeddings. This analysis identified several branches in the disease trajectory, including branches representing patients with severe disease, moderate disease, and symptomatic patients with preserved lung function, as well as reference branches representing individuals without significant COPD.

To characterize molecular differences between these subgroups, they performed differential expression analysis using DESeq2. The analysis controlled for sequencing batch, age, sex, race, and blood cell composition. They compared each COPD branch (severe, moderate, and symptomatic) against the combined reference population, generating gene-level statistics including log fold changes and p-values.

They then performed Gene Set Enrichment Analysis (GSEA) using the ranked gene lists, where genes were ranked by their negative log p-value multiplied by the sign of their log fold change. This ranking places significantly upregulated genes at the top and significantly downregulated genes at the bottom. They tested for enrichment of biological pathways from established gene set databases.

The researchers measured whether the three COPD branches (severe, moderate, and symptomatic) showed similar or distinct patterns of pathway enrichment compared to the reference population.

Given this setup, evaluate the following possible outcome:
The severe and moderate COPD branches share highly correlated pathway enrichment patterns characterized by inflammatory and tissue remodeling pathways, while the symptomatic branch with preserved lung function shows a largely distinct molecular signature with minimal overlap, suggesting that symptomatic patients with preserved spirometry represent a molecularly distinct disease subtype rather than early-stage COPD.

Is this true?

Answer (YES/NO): NO